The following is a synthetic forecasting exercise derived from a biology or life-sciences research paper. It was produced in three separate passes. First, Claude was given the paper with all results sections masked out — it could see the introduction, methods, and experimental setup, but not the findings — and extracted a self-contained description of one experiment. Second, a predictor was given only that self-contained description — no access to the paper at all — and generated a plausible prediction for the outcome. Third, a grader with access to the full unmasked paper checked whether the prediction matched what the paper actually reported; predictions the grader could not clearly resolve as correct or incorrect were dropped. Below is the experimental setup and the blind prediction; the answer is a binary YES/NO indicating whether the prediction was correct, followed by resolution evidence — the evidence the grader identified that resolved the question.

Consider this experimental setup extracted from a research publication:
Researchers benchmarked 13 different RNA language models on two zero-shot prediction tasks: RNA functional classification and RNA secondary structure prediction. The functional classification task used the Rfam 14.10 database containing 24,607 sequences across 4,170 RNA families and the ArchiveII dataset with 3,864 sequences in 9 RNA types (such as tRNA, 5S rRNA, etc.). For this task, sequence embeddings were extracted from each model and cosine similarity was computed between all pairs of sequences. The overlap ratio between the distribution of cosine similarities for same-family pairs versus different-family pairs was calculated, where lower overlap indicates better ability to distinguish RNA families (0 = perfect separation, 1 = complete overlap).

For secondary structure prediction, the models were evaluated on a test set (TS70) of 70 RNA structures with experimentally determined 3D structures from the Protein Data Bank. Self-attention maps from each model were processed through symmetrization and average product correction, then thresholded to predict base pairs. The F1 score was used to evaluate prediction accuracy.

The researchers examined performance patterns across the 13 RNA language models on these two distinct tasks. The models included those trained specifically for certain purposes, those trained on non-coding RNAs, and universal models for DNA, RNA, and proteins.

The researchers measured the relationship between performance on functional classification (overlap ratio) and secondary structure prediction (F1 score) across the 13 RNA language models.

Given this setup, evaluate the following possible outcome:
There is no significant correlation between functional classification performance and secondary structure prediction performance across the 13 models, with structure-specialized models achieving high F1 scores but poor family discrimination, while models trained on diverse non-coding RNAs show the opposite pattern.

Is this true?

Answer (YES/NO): NO